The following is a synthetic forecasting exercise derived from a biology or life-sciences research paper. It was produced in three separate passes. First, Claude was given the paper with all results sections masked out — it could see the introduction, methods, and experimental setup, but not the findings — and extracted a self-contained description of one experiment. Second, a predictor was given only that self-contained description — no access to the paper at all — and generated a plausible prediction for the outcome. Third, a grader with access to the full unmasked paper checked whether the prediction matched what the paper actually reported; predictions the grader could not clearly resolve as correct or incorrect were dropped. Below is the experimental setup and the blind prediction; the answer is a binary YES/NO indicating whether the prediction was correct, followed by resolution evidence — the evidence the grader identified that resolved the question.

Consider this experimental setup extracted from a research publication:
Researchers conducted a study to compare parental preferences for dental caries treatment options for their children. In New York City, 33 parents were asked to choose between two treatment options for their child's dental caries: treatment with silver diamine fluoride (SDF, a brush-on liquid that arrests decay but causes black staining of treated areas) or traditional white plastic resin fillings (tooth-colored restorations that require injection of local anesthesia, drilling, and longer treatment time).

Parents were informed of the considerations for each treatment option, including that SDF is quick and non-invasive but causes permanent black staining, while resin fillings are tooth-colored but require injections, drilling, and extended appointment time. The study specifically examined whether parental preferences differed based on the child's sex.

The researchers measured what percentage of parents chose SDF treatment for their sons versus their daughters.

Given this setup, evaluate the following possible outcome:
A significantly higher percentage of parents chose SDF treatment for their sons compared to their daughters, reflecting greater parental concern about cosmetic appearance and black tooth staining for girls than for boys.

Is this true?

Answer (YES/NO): YES